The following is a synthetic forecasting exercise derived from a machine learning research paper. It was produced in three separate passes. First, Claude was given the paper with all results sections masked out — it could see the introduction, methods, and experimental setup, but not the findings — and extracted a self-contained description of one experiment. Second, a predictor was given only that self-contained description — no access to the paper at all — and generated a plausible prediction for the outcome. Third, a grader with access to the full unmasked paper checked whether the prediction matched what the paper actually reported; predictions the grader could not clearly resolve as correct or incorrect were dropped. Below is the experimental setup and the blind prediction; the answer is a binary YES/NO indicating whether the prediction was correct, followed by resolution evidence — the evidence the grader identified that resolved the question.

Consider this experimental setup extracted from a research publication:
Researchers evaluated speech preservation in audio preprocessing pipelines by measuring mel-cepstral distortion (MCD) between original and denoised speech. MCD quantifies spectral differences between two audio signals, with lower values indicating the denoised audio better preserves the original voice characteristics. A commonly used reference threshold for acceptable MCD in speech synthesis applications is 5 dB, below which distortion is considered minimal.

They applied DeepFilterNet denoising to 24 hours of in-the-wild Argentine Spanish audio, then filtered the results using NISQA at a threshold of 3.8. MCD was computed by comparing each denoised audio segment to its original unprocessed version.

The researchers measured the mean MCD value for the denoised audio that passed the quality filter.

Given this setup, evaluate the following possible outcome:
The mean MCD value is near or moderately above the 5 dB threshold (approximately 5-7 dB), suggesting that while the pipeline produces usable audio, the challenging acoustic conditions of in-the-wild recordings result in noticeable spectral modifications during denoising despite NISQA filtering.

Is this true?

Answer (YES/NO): NO